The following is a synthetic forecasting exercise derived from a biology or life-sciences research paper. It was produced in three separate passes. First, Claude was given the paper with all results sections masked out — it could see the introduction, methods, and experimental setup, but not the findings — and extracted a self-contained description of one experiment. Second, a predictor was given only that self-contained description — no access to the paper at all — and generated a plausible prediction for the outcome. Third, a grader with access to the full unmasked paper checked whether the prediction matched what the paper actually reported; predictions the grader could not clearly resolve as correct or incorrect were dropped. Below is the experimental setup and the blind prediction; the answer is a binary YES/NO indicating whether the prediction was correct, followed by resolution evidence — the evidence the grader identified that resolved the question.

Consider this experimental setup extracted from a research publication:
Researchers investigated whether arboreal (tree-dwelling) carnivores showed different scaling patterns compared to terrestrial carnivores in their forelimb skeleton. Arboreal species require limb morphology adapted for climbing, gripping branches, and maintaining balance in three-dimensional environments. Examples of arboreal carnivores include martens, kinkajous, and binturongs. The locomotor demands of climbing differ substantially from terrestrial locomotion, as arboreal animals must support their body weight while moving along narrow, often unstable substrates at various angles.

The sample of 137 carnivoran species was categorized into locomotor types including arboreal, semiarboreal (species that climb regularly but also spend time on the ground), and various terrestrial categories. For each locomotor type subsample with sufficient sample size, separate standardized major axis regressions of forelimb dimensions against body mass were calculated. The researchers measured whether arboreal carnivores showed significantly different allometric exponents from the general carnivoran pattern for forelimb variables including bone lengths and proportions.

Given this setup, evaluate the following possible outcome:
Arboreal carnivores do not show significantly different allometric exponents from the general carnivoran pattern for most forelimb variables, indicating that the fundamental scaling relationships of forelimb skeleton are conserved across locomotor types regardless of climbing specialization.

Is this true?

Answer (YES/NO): NO